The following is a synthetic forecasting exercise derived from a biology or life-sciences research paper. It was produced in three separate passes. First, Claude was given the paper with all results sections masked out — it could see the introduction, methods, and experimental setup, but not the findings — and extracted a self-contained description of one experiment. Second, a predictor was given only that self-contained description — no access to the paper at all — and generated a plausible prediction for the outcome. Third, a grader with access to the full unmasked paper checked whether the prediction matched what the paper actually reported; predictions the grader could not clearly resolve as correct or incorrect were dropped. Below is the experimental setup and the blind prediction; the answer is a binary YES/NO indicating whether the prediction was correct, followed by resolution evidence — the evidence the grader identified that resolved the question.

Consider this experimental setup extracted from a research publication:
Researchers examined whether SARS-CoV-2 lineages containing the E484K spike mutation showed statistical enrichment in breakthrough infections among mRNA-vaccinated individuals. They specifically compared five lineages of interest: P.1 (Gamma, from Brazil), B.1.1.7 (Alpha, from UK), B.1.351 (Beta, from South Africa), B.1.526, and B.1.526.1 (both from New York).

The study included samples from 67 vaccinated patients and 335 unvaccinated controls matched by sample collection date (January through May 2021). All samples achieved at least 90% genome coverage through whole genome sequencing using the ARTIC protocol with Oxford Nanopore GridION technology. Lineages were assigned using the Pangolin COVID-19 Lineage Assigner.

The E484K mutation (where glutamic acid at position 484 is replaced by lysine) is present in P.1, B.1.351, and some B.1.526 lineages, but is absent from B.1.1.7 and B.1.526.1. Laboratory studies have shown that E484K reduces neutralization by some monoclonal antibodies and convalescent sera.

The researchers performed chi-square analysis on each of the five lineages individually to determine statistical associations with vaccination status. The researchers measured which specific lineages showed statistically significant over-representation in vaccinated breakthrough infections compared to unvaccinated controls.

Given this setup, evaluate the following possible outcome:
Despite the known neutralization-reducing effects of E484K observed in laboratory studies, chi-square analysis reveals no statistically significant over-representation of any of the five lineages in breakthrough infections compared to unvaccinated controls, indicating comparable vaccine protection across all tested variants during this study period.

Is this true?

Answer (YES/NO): NO